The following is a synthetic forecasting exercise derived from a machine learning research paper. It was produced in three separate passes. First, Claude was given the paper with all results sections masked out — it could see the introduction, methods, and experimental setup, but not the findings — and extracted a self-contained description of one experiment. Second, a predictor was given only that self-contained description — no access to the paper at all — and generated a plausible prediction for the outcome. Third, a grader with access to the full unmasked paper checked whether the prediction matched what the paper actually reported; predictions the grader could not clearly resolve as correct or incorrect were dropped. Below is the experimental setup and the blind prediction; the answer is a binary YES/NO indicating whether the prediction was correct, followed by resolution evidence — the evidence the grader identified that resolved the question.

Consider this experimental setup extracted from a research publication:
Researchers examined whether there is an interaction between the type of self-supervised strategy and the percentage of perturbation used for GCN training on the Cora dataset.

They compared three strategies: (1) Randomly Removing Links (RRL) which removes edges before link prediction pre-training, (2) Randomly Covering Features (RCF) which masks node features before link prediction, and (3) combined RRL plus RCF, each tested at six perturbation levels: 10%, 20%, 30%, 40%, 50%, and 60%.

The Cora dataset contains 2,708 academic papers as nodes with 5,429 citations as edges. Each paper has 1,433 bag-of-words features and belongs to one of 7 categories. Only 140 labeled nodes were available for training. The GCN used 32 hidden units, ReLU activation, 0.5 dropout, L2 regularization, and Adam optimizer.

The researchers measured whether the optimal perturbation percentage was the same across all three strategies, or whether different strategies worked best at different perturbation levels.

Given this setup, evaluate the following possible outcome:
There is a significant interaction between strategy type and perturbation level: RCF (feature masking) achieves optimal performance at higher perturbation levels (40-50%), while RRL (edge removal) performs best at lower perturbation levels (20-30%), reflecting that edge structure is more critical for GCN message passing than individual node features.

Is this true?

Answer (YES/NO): NO